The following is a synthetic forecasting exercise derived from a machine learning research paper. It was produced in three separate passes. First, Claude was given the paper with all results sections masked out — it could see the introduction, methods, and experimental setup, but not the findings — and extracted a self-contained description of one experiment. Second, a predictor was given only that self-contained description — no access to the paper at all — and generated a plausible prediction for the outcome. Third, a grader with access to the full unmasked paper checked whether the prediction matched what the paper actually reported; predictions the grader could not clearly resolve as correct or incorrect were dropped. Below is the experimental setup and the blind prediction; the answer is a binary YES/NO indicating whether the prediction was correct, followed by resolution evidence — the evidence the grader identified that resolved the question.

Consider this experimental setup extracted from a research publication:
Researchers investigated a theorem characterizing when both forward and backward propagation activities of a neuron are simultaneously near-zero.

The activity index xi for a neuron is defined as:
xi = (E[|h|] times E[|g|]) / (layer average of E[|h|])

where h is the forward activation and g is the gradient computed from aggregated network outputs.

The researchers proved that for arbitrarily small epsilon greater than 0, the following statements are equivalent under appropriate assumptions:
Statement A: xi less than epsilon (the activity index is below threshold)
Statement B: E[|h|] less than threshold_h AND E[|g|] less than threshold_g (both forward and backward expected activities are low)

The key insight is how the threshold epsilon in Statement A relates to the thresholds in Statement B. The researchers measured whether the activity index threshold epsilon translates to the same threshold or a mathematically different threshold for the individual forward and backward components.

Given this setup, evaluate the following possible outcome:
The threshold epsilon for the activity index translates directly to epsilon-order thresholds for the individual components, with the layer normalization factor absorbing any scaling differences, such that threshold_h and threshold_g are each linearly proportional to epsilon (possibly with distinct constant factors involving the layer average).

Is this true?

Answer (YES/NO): NO